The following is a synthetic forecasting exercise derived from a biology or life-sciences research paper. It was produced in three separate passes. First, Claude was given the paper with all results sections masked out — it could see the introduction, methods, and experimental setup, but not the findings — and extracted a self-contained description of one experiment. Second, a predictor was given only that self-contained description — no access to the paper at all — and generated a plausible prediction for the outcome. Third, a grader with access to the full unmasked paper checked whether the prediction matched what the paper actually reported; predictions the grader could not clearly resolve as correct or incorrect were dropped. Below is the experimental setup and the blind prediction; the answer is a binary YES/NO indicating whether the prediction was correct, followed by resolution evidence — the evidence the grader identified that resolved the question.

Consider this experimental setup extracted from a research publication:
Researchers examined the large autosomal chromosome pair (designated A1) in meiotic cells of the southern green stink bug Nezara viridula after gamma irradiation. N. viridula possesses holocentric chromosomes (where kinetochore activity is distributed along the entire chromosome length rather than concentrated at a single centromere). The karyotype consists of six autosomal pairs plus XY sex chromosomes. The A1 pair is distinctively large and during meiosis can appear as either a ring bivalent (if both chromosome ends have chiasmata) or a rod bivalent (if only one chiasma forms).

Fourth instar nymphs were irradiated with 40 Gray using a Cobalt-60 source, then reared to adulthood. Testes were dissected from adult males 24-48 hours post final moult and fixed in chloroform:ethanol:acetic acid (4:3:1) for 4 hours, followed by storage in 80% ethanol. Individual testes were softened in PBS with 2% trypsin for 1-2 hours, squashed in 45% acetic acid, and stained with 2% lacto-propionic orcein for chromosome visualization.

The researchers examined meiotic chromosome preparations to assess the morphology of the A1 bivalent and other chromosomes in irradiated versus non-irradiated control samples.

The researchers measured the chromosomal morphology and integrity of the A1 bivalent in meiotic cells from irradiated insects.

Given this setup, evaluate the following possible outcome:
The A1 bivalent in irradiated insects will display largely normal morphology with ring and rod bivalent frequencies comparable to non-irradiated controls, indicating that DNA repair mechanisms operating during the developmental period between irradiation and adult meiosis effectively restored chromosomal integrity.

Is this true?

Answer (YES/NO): NO